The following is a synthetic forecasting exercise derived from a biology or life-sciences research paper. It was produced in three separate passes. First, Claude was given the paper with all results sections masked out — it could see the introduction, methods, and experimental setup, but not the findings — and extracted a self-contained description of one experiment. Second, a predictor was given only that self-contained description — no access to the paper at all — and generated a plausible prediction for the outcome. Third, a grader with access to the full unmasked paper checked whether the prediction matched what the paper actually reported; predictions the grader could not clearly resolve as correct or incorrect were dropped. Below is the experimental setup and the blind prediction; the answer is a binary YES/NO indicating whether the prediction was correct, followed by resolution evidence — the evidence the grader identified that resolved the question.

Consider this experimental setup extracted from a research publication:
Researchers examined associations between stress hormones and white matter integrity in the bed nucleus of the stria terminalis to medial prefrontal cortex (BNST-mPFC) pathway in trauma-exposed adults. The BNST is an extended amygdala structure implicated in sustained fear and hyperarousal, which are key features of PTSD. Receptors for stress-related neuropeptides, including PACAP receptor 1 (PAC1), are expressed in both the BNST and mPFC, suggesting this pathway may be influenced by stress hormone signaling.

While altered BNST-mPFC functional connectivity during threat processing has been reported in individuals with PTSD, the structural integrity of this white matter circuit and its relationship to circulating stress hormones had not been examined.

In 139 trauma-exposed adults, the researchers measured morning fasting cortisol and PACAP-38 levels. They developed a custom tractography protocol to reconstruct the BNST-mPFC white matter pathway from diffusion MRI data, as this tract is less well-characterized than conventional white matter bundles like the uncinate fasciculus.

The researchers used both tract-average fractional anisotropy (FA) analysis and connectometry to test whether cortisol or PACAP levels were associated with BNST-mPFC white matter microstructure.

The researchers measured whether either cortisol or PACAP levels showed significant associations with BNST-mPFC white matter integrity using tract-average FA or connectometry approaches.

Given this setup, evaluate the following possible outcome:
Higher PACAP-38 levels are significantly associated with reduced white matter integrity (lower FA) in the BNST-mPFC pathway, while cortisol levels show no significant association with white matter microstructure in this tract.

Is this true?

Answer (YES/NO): NO